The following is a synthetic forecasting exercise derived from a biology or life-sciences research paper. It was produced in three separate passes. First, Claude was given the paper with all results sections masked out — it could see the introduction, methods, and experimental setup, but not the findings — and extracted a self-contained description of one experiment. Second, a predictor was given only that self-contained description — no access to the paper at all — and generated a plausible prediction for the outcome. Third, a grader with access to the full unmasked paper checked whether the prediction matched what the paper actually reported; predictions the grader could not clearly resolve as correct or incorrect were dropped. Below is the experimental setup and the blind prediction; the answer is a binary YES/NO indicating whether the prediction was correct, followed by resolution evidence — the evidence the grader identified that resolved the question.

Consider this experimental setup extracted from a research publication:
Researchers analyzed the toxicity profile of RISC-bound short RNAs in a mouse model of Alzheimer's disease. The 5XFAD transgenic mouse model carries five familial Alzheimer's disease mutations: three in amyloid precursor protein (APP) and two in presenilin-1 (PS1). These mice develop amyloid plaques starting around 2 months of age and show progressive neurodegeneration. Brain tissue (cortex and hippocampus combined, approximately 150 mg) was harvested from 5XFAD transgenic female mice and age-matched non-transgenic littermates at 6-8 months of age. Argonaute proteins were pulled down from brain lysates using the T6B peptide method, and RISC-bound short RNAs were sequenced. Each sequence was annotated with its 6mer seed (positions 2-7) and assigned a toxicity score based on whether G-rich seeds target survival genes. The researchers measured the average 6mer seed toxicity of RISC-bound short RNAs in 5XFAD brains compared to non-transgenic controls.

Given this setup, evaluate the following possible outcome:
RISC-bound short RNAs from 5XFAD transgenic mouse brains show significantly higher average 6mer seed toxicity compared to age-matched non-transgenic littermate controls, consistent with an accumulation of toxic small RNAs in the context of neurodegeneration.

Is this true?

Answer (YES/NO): NO